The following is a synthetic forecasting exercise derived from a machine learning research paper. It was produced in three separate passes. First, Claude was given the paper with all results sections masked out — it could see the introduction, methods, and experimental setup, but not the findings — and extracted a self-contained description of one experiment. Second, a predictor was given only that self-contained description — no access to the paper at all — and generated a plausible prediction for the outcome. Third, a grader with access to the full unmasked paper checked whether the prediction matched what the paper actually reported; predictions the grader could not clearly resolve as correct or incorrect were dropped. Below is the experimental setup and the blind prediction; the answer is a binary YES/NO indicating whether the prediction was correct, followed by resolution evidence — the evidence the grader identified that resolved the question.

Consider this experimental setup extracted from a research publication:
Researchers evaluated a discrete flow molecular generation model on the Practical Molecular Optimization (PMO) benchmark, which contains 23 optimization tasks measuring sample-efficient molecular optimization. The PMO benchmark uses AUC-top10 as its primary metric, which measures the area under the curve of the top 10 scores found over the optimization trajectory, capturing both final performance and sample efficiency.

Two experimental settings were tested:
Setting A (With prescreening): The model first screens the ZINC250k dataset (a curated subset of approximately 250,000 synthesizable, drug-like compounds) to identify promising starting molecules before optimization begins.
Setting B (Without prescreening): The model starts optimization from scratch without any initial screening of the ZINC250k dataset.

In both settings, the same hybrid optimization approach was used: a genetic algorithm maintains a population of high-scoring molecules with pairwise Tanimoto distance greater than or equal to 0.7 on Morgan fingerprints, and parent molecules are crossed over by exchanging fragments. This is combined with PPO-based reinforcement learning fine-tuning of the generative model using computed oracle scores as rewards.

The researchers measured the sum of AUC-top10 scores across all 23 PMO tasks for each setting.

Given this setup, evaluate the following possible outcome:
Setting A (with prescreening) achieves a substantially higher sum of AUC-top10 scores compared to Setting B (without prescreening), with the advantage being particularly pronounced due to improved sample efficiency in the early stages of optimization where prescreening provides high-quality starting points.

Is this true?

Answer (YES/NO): YES